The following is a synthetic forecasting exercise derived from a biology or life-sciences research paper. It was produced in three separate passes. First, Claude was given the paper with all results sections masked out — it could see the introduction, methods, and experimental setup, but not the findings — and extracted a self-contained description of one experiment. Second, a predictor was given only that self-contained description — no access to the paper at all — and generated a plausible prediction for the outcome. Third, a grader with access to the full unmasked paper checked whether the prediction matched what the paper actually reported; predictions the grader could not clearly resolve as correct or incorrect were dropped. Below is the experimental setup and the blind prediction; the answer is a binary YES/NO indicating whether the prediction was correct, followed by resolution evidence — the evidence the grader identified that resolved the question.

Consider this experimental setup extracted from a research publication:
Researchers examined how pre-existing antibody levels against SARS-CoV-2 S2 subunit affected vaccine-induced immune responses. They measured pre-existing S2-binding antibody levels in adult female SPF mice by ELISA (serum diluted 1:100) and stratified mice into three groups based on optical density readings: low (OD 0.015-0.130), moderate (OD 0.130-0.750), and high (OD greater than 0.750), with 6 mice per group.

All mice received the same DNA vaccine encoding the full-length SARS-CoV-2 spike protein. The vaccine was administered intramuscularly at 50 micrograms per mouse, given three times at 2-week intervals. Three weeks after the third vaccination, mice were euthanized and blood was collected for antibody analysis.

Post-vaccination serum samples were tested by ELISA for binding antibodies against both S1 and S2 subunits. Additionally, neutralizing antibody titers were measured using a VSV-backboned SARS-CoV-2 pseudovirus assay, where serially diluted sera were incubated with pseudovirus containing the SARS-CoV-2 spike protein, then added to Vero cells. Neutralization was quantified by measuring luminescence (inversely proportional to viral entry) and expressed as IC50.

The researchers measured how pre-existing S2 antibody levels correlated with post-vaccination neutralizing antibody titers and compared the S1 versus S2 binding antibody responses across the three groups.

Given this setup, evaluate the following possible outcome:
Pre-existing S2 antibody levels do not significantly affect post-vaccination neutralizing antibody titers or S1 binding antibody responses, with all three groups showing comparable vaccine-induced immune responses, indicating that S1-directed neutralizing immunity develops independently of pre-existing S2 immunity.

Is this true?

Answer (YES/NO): NO